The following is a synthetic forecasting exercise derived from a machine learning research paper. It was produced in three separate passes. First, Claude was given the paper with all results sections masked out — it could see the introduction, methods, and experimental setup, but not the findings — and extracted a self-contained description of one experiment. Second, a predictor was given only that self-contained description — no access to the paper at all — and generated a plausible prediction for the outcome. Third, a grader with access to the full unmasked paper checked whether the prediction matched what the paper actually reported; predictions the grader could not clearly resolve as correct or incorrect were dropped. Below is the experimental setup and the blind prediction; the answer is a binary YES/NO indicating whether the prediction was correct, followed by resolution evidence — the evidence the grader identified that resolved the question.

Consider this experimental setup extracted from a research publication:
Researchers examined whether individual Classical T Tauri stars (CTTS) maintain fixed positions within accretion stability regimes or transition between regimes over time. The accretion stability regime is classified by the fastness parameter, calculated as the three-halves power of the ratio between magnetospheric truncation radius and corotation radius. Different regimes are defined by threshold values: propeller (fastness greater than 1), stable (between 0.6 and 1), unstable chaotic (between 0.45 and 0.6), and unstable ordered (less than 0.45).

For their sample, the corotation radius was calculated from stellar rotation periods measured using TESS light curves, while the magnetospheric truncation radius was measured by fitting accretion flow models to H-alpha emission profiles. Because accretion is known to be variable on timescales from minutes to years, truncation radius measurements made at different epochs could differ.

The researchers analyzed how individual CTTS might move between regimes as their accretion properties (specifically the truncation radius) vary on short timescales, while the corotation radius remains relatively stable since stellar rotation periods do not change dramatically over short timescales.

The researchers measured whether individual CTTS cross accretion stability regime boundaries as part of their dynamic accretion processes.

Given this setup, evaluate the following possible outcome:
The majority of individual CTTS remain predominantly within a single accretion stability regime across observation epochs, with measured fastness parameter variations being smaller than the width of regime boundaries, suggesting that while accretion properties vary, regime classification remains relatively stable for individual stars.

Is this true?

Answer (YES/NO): NO